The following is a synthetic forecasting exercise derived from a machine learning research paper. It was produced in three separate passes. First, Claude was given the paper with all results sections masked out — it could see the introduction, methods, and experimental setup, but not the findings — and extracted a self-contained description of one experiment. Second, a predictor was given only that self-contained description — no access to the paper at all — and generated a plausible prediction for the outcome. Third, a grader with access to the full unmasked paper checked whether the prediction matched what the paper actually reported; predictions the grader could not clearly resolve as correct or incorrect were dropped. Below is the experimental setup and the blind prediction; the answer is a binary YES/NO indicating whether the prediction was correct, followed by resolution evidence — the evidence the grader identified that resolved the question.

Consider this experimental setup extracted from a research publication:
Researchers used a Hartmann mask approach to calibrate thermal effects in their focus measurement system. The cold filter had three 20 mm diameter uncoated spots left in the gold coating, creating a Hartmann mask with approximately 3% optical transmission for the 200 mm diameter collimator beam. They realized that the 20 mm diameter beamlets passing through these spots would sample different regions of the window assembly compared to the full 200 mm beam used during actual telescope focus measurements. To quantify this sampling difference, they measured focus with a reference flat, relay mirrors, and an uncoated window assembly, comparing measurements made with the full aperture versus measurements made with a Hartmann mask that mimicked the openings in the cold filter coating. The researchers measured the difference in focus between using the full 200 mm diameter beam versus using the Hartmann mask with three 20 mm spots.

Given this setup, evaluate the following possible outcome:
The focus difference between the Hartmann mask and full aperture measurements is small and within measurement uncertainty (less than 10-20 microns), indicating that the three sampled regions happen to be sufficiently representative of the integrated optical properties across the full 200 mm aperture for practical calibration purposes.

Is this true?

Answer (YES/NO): NO